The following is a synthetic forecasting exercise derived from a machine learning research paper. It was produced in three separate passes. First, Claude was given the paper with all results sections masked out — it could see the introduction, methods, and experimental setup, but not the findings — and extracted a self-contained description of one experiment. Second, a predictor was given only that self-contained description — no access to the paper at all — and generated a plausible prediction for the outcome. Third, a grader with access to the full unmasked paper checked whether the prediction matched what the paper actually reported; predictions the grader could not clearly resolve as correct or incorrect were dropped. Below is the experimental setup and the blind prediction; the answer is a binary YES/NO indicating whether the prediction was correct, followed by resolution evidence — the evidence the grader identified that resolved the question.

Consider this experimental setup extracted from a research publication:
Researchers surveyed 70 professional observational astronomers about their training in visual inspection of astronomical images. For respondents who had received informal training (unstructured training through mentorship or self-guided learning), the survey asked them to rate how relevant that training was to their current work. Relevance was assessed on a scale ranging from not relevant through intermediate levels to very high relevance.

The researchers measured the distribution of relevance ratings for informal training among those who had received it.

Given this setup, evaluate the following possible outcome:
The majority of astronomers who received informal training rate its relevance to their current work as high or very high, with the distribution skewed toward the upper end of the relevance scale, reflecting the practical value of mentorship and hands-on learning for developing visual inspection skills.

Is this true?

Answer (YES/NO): YES